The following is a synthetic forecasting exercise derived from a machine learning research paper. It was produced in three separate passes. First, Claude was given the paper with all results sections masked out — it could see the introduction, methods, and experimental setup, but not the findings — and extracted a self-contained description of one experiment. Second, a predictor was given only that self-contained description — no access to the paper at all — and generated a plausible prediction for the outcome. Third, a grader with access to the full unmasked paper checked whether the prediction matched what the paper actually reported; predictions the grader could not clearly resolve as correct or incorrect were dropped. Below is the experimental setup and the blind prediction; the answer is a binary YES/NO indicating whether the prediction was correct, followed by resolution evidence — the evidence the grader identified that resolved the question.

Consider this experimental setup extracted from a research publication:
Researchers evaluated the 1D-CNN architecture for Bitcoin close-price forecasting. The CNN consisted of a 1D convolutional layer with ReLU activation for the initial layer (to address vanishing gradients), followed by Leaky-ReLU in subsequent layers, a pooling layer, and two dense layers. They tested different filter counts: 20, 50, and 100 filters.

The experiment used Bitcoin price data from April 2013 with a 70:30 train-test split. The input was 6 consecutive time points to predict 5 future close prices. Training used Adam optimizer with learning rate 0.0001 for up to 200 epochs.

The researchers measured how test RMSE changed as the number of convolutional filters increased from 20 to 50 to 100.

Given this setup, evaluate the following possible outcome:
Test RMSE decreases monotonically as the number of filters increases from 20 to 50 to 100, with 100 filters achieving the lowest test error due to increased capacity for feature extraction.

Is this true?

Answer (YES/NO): NO